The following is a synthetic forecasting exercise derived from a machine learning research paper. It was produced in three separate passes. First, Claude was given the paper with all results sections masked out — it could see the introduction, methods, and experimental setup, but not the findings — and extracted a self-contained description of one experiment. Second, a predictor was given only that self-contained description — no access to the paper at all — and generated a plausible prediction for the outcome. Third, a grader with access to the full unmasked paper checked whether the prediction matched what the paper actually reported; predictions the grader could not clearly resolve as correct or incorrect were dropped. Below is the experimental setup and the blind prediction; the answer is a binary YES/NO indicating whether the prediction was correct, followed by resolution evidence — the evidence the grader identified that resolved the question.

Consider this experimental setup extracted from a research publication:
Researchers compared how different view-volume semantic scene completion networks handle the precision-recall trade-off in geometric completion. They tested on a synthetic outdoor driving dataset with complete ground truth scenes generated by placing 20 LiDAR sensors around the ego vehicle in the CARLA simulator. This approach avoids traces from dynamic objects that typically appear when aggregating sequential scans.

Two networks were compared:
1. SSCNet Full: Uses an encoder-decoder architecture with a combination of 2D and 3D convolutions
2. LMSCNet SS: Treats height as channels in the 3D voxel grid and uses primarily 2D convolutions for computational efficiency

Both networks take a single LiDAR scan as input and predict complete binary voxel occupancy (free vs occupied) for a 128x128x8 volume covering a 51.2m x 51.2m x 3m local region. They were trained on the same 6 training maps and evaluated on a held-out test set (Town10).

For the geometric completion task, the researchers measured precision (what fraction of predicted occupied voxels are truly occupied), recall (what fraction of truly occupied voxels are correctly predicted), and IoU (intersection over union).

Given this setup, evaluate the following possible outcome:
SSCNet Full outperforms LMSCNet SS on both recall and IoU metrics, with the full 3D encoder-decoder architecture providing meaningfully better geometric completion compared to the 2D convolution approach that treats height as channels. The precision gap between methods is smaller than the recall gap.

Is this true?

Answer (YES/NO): NO